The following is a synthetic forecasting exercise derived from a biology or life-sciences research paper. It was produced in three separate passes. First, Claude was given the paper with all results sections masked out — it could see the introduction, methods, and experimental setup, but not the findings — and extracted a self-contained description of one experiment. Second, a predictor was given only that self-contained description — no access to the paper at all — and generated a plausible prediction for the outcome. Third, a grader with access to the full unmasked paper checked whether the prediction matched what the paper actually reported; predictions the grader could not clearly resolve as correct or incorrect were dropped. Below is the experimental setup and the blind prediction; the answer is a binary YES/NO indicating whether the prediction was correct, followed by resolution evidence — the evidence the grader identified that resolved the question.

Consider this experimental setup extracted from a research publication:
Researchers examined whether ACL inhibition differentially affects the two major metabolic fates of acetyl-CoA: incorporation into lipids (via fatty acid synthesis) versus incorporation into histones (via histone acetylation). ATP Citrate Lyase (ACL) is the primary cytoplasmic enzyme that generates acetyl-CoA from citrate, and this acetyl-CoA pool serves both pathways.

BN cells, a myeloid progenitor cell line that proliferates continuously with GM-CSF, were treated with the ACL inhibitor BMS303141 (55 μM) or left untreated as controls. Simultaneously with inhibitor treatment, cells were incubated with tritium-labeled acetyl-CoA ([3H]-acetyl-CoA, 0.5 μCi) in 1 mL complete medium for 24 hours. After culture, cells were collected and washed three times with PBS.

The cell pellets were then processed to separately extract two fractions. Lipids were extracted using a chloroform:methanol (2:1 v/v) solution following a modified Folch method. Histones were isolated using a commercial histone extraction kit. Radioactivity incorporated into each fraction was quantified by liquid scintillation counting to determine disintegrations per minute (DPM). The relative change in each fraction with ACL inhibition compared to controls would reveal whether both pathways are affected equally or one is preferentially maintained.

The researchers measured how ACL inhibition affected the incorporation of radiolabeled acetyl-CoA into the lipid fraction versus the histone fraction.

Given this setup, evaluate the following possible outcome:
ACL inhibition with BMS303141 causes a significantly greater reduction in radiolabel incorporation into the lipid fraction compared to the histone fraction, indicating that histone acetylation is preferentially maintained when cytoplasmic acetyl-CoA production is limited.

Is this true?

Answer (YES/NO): NO